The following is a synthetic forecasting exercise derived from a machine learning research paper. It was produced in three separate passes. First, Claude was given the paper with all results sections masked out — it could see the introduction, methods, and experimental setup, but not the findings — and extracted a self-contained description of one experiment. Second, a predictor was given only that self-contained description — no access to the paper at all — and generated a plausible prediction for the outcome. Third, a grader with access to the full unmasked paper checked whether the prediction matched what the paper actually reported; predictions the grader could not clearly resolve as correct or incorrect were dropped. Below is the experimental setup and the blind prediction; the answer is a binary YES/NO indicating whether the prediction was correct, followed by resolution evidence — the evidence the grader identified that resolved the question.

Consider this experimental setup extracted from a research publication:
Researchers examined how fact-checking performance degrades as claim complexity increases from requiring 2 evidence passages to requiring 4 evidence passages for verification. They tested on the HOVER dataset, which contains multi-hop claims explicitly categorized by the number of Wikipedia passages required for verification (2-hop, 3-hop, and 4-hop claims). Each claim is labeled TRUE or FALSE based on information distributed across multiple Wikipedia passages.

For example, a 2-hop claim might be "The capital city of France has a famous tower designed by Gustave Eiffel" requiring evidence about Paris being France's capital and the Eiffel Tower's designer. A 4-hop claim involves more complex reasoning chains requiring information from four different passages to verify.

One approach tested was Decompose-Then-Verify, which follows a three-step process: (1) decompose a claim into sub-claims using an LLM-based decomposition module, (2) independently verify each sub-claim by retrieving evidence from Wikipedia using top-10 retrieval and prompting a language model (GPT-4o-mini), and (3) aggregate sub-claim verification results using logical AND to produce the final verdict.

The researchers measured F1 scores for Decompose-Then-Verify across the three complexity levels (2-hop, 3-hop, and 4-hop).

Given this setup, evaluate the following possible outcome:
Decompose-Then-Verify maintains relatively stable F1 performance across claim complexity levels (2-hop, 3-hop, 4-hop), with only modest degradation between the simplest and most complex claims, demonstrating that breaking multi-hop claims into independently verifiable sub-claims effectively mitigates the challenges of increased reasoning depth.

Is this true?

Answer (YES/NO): NO